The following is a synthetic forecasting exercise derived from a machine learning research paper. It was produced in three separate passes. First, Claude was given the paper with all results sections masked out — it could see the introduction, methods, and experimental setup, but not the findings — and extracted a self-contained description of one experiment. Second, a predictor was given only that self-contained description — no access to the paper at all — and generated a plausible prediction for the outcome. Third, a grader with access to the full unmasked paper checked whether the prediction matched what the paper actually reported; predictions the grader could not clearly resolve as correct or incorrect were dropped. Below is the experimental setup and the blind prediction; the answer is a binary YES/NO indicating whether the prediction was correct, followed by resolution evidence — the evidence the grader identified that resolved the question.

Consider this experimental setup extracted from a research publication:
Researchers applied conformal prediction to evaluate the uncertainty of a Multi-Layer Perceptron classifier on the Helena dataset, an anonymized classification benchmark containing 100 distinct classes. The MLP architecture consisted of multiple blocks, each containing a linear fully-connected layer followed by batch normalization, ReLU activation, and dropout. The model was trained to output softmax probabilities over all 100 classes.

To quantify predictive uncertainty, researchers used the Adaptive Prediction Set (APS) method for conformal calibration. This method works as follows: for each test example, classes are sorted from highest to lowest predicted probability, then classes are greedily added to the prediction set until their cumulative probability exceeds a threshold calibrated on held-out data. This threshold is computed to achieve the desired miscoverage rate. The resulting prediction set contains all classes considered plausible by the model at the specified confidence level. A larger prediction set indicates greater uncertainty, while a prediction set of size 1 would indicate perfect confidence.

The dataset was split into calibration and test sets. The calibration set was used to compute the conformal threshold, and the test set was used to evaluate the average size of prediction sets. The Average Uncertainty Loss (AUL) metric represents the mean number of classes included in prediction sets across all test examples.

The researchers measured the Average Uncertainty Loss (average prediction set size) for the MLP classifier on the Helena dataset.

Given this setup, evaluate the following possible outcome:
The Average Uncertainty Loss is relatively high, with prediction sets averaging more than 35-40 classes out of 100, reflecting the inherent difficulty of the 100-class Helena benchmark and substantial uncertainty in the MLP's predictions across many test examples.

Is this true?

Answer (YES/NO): NO